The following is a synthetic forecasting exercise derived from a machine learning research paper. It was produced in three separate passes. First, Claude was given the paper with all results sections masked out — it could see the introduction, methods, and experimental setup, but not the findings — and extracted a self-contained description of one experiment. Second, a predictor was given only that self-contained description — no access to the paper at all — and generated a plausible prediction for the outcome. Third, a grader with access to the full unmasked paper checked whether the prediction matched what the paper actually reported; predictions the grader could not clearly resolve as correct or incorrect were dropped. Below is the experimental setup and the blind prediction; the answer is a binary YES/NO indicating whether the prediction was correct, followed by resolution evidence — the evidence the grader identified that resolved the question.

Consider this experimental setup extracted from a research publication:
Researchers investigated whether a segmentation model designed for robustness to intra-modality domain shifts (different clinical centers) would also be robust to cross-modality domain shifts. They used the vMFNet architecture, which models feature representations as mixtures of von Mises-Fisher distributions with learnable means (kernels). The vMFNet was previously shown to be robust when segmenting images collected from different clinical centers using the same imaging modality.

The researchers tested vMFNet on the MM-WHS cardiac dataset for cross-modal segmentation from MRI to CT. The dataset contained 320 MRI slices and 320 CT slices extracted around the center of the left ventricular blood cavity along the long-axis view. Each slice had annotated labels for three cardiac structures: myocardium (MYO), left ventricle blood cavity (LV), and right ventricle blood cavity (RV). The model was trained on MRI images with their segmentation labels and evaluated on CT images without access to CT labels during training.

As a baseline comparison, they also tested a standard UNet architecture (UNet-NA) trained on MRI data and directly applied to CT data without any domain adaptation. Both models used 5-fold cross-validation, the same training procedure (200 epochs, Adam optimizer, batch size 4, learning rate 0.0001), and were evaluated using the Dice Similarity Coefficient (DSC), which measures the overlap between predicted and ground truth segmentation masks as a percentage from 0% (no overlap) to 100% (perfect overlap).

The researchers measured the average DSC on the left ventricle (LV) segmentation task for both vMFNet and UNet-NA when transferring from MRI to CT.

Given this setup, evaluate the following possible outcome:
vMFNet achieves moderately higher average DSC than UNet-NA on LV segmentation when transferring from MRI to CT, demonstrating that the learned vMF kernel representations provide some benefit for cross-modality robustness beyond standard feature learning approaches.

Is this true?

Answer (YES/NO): NO